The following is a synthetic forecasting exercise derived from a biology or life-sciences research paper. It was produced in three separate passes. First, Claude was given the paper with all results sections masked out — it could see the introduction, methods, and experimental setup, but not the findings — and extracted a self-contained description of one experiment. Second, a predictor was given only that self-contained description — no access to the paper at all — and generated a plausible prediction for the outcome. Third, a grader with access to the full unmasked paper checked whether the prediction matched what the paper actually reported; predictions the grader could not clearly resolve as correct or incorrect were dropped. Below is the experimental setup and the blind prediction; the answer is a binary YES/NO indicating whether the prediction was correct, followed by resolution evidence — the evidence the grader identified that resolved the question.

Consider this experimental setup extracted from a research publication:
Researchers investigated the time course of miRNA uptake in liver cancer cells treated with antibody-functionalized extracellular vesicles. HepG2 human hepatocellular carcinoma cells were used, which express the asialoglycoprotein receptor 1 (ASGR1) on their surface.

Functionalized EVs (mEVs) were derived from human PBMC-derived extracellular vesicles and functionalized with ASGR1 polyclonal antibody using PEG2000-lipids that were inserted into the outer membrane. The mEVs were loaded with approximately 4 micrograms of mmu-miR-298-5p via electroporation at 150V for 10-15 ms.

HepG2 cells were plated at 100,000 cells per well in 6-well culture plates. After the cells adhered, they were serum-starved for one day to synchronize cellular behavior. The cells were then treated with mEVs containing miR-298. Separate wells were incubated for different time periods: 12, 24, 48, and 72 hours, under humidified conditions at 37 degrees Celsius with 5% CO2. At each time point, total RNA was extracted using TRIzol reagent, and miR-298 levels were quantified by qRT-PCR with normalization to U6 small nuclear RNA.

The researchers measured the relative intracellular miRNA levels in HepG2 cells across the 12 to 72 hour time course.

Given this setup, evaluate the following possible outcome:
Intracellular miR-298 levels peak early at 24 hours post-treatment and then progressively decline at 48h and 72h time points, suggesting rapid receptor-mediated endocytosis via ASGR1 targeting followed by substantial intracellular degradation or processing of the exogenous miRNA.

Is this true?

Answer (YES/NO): NO